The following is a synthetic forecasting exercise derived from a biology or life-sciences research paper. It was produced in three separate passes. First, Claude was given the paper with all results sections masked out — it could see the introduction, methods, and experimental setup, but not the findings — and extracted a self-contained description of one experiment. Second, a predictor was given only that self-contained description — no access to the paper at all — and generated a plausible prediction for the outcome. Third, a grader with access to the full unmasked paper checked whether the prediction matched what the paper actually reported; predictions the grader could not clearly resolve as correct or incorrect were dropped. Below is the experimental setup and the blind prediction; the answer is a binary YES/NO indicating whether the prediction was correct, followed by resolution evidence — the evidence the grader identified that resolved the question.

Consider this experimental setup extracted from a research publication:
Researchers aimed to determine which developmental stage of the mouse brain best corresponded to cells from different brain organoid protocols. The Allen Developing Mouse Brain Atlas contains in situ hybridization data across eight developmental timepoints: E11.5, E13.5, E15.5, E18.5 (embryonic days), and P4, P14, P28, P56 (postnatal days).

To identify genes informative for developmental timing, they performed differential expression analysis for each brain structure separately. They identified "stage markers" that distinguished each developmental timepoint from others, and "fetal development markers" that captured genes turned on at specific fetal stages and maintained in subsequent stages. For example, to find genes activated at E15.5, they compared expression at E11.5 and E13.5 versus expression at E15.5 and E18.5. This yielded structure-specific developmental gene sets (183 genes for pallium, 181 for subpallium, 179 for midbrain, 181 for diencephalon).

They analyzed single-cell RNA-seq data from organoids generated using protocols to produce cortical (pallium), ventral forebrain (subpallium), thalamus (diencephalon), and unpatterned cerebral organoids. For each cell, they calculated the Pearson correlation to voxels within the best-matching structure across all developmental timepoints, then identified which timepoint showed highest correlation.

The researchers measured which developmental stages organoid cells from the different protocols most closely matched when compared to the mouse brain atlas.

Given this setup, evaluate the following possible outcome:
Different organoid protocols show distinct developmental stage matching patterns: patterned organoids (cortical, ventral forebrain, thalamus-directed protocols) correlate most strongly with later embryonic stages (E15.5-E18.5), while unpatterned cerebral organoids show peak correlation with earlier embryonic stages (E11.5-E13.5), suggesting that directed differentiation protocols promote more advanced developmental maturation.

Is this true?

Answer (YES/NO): NO